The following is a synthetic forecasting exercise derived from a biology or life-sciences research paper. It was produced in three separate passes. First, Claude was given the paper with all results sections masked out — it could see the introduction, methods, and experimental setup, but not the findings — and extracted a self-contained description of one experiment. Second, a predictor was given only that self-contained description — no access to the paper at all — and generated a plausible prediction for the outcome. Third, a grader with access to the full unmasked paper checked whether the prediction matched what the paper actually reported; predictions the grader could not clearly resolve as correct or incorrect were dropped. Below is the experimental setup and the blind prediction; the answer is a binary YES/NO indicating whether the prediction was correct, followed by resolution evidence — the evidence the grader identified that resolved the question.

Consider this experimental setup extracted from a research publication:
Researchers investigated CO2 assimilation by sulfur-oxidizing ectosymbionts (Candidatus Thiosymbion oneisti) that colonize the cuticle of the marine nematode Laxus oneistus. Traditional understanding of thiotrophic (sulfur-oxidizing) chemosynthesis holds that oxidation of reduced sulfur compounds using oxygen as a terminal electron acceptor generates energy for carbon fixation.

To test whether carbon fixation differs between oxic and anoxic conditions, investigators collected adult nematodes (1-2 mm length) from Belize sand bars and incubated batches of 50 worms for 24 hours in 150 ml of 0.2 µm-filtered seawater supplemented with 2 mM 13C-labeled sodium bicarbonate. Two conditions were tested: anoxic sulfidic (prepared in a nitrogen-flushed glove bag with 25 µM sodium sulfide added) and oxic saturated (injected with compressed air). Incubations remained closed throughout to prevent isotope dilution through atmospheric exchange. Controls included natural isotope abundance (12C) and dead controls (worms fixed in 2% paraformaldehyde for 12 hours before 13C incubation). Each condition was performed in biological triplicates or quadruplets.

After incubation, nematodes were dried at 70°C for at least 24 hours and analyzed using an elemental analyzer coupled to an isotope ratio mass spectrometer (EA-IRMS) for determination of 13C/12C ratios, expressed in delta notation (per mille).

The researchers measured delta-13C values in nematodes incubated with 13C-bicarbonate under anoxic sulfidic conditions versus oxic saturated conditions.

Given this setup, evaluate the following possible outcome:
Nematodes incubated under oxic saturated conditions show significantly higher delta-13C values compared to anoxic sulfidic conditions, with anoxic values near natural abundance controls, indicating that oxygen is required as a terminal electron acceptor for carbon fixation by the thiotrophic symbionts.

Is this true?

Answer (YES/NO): NO